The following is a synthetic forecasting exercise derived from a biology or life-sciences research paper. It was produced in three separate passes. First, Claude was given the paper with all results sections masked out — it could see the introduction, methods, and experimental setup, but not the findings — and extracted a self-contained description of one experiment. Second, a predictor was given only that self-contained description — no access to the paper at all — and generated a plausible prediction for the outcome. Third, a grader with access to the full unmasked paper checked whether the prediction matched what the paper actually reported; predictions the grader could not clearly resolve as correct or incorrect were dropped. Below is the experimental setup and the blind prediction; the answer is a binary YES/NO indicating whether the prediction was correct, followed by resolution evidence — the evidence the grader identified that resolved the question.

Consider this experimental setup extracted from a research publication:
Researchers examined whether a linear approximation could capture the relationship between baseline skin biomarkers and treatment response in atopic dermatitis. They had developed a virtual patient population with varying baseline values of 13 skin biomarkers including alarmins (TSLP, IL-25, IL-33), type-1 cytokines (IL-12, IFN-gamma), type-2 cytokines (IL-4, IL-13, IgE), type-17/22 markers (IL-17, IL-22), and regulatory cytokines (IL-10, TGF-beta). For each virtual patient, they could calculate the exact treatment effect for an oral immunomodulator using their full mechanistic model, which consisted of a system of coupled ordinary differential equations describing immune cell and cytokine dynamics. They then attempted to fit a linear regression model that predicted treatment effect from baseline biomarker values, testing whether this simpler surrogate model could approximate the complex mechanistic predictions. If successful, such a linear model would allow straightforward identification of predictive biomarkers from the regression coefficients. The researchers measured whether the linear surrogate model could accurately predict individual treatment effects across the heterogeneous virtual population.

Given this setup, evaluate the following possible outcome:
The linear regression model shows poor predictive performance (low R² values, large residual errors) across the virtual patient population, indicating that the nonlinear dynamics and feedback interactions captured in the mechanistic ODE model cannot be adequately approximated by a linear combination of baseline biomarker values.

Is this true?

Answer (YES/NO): YES